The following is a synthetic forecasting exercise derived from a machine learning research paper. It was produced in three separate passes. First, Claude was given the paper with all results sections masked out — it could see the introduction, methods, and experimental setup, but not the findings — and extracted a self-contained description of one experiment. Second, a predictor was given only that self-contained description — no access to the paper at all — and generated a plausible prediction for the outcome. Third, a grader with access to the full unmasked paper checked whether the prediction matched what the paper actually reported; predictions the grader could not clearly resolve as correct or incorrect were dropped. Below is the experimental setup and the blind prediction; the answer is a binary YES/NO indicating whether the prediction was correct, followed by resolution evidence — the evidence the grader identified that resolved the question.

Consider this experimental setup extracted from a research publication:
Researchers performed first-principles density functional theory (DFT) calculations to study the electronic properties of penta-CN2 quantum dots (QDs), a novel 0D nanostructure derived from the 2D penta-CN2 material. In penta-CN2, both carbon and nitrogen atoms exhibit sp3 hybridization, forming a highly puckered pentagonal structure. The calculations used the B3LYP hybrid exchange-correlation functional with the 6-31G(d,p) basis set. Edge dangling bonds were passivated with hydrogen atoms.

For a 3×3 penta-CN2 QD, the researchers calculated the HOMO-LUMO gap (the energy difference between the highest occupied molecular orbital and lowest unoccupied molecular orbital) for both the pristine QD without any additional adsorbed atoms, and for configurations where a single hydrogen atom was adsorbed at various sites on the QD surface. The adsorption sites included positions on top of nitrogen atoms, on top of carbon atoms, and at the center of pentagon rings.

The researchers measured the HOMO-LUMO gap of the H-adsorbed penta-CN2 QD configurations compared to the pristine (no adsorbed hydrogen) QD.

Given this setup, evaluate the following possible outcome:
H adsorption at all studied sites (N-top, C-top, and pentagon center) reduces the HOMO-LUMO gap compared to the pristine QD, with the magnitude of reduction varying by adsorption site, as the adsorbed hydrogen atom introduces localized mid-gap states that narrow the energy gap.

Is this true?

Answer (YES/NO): YES